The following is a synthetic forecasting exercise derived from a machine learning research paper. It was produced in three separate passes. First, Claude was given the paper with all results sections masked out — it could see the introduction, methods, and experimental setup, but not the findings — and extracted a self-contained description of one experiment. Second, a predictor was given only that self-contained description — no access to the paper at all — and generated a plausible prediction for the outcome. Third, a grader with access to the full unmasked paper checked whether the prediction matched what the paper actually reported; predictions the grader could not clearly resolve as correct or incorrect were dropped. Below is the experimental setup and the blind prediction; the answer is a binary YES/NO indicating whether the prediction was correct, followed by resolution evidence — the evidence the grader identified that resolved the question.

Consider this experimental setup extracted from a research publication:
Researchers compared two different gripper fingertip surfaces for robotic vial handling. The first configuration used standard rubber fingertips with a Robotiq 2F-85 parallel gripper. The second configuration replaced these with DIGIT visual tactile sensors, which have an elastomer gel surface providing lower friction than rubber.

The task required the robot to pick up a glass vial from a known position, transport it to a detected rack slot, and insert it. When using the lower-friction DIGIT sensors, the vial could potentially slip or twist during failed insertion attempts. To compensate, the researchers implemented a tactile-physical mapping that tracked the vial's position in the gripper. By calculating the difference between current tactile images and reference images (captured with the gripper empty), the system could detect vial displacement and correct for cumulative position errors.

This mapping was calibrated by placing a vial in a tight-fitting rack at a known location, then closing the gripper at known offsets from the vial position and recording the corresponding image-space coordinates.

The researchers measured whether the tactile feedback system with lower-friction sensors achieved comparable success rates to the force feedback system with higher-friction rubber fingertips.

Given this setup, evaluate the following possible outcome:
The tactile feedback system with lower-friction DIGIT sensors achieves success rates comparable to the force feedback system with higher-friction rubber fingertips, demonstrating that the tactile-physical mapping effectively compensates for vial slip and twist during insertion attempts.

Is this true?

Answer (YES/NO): NO